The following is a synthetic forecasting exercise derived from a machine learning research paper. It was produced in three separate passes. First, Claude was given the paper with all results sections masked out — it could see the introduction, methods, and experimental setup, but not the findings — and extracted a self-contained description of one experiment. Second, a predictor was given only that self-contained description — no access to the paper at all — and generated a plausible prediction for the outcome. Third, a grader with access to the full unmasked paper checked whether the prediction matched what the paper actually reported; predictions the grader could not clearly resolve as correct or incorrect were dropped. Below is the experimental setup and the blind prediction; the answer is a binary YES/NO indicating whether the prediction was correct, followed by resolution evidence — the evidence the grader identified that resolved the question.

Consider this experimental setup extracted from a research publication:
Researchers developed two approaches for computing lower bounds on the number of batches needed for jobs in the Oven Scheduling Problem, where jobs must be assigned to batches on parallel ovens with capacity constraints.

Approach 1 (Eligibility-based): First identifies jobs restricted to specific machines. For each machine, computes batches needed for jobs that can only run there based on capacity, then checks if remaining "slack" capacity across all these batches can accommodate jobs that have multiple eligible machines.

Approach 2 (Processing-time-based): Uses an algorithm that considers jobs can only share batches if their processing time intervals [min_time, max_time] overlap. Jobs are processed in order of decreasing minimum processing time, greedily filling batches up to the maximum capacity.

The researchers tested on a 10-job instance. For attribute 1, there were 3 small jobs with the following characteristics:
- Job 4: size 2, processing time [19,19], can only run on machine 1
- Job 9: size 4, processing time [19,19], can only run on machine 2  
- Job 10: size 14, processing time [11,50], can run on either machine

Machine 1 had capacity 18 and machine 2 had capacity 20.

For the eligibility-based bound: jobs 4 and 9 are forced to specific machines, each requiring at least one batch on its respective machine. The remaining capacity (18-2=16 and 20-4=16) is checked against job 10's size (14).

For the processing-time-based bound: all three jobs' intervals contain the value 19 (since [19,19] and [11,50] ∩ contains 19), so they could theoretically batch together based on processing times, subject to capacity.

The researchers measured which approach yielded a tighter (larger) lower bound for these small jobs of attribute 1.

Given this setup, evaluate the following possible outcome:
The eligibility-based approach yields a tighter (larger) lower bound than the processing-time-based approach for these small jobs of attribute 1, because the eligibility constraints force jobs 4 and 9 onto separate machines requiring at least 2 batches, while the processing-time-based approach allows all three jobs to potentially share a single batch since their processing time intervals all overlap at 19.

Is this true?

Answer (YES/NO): YES